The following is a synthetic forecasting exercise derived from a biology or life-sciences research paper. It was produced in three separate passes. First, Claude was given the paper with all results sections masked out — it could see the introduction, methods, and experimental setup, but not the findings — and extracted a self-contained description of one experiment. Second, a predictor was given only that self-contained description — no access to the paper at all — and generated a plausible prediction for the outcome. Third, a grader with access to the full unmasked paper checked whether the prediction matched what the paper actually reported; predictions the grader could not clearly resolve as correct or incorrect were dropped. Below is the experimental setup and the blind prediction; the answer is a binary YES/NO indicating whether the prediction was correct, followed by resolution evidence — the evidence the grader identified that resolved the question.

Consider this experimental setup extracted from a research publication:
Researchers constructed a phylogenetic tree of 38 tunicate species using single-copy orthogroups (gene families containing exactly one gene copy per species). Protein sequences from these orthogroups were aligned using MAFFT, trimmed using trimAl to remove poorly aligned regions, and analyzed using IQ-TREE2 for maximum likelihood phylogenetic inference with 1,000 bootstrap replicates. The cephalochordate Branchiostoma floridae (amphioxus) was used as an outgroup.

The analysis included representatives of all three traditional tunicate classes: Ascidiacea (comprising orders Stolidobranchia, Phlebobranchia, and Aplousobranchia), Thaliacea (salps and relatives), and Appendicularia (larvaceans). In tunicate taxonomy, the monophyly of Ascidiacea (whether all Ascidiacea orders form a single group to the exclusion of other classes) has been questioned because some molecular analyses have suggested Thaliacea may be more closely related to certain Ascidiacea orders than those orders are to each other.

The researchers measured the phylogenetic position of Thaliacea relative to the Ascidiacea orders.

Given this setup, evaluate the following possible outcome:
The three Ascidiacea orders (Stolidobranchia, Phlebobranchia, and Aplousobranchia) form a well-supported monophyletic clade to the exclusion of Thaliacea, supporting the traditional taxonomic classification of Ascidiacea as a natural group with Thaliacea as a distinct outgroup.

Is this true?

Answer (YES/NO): NO